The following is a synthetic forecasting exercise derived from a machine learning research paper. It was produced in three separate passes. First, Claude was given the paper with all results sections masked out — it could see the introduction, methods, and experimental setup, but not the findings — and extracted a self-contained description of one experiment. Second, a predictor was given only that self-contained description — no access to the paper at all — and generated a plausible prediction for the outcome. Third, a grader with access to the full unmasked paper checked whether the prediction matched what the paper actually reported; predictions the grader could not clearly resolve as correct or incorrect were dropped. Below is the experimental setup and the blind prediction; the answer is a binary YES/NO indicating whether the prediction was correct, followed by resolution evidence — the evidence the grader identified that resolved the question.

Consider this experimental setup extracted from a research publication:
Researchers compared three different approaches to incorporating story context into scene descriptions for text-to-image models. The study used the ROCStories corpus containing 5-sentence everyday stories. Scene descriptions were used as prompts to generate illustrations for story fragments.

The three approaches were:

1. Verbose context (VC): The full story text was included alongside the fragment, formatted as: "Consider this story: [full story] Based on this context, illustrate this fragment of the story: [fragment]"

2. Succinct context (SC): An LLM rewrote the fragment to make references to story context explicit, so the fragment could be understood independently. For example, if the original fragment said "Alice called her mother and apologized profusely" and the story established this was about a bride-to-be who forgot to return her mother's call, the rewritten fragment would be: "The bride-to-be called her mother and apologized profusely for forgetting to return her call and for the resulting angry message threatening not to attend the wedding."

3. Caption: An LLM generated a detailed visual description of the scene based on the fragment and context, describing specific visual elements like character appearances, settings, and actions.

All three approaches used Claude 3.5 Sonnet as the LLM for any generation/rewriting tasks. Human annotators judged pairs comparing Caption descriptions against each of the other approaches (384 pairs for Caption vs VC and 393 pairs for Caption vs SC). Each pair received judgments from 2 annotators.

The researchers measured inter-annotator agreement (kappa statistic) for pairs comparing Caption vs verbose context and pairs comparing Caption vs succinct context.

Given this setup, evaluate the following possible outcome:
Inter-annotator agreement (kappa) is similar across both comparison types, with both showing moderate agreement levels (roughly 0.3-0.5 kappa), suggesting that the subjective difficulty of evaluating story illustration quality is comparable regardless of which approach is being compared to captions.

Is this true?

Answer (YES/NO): NO